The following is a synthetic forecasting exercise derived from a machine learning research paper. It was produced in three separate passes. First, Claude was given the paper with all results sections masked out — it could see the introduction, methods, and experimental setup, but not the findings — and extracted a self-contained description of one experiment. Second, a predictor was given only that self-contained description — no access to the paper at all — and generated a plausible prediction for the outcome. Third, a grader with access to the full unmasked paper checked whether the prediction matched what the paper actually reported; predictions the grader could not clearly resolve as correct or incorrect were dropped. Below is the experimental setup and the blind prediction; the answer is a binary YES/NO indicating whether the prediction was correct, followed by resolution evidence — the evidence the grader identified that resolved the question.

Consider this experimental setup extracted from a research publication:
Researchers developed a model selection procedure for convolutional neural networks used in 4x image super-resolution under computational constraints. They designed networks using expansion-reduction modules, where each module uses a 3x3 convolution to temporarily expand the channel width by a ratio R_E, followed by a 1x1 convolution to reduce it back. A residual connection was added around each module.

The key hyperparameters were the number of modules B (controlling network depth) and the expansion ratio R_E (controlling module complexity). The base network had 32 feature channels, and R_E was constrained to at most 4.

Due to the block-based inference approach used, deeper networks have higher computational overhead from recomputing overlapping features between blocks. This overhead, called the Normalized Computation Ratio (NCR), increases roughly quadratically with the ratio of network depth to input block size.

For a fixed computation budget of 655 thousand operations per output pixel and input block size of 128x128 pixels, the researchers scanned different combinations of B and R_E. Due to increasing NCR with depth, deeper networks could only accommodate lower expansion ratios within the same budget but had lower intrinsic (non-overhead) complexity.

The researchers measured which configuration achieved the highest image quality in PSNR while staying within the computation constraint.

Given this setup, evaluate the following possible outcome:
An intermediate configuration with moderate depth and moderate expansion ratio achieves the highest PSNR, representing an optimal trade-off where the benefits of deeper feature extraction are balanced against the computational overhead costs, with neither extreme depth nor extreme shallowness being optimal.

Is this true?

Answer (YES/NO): NO